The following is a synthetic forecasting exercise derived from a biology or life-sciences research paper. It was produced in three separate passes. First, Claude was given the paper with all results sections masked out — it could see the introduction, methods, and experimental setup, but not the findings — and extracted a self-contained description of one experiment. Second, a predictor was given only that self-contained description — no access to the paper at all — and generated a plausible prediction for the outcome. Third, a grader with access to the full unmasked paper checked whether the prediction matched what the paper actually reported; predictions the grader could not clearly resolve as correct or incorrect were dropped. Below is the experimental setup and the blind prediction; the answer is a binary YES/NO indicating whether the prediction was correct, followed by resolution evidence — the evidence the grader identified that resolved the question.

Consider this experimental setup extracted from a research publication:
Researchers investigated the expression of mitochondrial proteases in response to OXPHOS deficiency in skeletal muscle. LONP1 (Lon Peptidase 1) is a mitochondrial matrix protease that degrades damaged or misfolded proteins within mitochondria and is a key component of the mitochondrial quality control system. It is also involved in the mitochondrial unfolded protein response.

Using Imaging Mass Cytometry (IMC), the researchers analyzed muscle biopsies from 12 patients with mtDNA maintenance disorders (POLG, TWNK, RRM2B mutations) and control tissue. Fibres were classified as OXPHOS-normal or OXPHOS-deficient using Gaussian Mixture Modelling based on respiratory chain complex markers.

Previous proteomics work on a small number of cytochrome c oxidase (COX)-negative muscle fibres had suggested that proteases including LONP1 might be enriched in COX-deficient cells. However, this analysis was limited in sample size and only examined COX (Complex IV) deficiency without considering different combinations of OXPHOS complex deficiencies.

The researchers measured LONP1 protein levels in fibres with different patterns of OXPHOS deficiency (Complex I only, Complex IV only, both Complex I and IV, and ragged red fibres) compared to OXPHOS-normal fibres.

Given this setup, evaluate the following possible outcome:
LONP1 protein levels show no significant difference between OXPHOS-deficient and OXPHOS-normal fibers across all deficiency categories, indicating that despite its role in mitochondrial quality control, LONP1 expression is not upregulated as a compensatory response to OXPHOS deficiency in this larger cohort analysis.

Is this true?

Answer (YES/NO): NO